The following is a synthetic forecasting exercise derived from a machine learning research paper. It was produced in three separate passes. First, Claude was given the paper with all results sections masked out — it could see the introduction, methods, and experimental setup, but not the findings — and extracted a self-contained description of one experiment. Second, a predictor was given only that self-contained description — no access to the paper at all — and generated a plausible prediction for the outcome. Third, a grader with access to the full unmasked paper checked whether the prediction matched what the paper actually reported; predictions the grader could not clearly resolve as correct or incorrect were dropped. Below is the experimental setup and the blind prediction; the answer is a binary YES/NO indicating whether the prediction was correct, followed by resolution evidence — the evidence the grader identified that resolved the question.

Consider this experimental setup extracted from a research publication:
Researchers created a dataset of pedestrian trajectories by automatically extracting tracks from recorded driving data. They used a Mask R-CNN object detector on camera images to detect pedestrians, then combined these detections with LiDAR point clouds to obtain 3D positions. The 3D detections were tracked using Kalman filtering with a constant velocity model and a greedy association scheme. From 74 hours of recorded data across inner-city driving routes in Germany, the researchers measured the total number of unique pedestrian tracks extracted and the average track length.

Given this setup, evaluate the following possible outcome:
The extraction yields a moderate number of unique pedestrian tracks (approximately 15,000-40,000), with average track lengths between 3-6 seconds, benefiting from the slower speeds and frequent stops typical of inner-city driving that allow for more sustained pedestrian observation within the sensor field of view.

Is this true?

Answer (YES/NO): NO